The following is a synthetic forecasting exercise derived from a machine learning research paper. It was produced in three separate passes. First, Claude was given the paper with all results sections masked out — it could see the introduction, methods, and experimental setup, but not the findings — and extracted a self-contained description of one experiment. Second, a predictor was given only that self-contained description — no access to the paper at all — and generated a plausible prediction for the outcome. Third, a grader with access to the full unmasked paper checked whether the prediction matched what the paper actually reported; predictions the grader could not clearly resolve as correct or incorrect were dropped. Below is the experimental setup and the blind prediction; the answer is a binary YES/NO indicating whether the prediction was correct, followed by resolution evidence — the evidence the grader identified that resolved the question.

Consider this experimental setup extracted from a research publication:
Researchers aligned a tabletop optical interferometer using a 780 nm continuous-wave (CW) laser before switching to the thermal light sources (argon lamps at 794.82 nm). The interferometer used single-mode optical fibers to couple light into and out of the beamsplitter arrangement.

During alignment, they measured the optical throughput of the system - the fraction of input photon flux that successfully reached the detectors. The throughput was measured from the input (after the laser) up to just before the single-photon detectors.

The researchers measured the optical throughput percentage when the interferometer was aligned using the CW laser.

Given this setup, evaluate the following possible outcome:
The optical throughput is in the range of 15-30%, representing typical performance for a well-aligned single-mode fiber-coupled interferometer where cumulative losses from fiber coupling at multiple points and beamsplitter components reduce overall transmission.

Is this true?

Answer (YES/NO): NO